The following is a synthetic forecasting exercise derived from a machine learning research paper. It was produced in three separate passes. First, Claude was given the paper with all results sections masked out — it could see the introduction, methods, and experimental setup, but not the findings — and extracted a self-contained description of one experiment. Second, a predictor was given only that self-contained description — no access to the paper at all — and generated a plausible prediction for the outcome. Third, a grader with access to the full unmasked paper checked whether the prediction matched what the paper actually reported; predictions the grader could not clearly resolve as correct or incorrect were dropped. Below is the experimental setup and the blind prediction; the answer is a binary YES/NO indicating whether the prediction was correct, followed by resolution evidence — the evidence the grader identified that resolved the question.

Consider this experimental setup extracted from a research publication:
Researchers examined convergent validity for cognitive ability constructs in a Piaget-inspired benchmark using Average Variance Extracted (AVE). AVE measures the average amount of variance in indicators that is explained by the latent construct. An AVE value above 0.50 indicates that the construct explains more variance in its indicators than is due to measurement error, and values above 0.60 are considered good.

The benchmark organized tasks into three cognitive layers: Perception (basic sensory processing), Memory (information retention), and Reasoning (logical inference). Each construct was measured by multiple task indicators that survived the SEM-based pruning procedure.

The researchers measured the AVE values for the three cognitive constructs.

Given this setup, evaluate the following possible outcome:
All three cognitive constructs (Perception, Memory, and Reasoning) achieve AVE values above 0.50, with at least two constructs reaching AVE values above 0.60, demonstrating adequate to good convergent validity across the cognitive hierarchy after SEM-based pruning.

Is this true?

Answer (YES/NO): YES